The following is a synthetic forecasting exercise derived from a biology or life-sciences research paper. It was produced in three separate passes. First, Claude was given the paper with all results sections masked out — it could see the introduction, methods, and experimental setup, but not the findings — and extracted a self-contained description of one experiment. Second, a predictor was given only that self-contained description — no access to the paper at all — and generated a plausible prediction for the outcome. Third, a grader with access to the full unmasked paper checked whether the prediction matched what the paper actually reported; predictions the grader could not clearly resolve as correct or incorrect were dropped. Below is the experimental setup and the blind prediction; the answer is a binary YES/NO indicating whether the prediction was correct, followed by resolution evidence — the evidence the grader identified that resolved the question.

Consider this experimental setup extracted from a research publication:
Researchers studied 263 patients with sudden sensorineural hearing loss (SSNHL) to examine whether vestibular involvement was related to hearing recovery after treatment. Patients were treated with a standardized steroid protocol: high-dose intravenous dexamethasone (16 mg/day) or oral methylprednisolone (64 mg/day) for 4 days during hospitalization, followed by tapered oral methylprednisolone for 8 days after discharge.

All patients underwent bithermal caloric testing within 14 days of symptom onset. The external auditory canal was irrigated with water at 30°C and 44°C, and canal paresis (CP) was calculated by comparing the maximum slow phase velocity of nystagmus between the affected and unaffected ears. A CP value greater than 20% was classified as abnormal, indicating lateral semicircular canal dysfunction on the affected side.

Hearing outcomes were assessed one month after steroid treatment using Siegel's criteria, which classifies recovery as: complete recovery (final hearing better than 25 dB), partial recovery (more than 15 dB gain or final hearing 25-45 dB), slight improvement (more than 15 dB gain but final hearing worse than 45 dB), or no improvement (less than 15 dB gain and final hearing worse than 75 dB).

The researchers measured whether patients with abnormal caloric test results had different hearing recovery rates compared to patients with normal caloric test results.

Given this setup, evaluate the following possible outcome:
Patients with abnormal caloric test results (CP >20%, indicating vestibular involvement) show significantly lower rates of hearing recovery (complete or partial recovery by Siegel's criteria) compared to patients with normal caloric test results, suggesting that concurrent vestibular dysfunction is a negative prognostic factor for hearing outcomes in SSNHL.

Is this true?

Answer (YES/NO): YES